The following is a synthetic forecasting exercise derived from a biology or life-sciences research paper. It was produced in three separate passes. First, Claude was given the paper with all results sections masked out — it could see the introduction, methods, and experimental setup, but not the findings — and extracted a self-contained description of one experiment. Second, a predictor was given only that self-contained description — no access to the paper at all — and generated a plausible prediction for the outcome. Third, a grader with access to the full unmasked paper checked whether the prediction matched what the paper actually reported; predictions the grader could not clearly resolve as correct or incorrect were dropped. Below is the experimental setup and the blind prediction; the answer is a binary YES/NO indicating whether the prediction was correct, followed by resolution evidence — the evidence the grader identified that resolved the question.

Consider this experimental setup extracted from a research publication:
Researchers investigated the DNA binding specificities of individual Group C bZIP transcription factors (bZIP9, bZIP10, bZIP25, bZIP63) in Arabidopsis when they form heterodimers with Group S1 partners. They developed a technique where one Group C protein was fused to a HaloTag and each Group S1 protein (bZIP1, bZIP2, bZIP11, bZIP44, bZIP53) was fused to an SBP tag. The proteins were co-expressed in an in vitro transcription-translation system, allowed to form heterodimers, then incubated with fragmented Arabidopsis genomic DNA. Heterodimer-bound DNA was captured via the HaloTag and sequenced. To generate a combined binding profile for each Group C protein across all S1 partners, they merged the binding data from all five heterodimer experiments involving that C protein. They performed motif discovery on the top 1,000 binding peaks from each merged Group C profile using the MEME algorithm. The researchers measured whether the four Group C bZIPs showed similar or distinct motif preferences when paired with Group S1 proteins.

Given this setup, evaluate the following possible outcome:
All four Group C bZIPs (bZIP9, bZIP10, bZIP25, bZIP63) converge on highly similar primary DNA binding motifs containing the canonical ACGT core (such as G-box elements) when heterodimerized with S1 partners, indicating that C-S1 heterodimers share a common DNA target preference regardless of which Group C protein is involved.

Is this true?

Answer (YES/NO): YES